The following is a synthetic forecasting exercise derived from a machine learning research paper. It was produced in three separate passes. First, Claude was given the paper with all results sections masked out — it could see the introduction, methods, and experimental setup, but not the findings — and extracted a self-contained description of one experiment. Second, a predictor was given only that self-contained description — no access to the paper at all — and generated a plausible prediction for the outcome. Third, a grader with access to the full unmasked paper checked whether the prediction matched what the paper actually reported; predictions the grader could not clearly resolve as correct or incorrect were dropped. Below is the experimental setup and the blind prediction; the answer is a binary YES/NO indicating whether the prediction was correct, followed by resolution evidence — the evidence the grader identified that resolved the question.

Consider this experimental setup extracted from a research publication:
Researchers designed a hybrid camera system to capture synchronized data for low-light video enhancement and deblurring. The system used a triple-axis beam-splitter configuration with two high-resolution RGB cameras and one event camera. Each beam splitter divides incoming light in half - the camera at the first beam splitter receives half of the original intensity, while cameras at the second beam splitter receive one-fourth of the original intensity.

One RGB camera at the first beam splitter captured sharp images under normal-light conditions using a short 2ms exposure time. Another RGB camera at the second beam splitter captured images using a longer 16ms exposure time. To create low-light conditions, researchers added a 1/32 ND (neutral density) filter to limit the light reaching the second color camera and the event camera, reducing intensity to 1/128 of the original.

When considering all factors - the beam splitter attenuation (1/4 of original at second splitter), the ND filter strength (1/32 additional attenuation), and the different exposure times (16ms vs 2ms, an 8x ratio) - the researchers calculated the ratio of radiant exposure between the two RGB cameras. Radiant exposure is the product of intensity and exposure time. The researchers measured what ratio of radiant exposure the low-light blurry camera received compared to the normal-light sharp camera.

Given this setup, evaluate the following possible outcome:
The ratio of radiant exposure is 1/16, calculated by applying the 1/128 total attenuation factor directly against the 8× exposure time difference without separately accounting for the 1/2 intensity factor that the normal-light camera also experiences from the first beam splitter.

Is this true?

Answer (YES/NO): NO